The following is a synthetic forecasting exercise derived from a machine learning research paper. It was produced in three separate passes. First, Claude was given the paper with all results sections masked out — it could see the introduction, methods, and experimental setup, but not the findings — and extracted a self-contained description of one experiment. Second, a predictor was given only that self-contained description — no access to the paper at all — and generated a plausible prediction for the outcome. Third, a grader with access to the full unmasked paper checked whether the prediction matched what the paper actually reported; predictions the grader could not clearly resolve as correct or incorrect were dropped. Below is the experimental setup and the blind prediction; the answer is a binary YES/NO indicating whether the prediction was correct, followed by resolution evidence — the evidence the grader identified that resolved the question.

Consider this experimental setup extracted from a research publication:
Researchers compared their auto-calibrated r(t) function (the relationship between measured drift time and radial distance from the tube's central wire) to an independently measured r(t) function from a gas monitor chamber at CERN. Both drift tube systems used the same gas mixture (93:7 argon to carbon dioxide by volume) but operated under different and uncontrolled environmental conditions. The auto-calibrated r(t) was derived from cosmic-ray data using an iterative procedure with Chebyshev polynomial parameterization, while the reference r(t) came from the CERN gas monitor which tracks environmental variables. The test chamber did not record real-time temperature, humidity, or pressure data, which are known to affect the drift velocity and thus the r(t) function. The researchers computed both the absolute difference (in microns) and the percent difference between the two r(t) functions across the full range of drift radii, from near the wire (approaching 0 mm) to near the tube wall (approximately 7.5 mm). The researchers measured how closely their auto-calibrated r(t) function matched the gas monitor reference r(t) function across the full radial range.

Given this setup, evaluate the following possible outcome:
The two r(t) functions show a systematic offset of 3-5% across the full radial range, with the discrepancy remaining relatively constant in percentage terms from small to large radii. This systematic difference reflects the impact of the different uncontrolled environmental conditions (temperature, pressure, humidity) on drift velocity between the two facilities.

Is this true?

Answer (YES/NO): NO